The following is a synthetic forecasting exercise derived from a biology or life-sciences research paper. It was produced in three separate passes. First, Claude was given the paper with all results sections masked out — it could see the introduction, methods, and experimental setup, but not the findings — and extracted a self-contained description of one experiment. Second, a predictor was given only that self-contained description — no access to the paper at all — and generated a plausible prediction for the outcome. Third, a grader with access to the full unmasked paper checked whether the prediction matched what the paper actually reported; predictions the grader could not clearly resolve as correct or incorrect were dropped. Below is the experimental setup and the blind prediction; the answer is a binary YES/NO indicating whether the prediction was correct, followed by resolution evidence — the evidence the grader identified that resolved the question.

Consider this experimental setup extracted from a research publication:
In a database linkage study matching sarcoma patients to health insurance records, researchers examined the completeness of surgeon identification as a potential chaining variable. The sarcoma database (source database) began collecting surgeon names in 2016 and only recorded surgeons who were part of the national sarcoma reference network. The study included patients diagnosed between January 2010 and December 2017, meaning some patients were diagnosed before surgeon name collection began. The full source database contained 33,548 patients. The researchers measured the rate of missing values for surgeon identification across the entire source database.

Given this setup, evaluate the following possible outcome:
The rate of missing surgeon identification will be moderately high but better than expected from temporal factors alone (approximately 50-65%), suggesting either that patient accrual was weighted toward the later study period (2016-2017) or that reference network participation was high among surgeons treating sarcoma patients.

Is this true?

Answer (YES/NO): NO